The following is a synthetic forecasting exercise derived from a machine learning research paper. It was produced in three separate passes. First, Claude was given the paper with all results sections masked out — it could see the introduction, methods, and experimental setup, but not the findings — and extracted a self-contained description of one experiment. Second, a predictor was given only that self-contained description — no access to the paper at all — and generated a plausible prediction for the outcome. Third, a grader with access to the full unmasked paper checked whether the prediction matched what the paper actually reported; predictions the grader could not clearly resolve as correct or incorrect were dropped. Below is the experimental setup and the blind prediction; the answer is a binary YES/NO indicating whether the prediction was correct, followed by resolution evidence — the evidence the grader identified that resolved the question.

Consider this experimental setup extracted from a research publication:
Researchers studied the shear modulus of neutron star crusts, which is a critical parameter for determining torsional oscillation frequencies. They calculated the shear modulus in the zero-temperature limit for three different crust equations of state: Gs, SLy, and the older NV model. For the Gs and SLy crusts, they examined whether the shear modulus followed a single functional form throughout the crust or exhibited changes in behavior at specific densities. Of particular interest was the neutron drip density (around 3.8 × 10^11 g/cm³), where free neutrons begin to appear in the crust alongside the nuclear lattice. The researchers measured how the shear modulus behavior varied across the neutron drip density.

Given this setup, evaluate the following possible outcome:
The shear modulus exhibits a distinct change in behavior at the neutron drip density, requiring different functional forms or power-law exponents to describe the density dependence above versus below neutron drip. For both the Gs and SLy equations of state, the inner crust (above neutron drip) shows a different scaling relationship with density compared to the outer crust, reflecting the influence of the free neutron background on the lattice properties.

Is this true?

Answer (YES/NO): YES